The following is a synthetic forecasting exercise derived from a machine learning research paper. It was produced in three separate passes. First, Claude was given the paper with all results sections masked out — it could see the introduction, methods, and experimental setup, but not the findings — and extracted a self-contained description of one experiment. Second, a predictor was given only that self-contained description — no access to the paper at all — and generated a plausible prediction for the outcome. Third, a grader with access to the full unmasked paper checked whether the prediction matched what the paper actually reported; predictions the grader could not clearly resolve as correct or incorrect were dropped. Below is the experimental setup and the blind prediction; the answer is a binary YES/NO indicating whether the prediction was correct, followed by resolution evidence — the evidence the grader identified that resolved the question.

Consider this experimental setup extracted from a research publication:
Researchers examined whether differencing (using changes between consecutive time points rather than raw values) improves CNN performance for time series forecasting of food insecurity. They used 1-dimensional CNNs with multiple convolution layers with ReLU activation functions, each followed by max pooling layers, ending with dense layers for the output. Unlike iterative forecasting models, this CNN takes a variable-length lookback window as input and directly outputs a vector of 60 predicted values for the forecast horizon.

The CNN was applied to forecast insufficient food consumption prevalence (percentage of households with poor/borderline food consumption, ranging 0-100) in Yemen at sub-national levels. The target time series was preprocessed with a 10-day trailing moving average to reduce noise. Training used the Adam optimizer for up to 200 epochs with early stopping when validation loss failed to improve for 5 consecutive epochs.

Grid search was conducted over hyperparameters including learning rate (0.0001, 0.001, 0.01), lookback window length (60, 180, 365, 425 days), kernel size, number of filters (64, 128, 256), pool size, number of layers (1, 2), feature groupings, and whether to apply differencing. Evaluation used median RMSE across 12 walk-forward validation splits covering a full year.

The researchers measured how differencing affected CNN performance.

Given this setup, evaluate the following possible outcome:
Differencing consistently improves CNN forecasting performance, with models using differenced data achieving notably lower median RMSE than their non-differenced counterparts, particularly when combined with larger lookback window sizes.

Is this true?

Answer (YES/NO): NO